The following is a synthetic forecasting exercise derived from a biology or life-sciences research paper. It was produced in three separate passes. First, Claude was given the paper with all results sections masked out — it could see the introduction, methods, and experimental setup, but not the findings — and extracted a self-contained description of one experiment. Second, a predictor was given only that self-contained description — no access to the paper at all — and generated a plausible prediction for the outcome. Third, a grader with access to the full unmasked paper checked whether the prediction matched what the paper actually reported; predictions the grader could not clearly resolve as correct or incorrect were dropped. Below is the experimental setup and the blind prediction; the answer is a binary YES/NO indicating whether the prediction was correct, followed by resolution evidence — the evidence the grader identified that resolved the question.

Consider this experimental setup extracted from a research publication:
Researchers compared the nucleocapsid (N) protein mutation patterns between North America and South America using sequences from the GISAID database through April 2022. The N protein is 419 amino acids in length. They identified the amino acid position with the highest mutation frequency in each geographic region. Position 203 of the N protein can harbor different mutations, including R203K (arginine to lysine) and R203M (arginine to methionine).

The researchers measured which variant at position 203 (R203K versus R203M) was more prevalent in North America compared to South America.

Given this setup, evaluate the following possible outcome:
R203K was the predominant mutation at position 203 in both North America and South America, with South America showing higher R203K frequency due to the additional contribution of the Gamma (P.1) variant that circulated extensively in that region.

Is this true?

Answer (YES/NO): NO